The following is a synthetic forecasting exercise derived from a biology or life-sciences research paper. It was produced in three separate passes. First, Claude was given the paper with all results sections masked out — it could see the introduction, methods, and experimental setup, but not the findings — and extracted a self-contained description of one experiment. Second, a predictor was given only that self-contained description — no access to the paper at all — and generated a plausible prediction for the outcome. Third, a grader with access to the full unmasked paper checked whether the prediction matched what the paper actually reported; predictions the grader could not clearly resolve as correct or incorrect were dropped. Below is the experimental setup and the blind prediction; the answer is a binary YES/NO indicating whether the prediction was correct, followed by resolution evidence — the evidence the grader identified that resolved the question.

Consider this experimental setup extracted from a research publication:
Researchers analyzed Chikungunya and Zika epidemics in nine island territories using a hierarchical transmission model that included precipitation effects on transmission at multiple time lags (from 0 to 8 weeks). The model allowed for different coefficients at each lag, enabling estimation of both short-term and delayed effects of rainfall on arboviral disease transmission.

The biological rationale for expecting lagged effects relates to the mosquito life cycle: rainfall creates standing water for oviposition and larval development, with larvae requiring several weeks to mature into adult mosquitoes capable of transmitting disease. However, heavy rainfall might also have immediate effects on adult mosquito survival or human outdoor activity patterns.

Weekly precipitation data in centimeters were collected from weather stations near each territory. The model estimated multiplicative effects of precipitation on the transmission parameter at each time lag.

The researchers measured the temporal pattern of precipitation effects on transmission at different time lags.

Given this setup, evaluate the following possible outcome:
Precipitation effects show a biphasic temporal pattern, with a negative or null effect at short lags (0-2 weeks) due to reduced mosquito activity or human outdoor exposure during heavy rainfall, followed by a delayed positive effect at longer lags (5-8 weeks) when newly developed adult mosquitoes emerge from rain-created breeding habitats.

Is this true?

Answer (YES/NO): NO